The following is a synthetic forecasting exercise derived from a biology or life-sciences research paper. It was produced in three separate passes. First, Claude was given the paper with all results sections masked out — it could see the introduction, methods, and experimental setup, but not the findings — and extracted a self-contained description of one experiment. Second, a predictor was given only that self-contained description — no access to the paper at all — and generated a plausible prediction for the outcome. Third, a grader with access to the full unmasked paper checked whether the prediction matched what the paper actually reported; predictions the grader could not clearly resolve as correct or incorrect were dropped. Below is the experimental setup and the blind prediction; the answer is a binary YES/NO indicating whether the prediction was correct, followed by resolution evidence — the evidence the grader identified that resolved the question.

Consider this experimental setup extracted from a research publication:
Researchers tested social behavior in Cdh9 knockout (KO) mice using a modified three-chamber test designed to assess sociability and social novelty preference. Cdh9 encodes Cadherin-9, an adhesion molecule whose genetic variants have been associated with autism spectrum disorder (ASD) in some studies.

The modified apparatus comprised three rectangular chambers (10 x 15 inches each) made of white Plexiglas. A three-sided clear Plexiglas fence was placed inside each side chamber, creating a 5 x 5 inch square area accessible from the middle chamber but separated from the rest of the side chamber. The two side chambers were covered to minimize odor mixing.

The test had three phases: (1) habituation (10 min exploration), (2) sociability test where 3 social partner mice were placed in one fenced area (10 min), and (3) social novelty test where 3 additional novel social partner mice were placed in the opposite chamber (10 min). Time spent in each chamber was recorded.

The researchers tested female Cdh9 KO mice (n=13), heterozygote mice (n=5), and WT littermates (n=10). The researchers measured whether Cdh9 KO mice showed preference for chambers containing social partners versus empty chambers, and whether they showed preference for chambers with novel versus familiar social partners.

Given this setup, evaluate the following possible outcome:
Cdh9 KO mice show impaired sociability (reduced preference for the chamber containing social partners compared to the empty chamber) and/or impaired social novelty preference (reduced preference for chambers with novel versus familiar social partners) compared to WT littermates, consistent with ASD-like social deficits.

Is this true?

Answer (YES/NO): NO